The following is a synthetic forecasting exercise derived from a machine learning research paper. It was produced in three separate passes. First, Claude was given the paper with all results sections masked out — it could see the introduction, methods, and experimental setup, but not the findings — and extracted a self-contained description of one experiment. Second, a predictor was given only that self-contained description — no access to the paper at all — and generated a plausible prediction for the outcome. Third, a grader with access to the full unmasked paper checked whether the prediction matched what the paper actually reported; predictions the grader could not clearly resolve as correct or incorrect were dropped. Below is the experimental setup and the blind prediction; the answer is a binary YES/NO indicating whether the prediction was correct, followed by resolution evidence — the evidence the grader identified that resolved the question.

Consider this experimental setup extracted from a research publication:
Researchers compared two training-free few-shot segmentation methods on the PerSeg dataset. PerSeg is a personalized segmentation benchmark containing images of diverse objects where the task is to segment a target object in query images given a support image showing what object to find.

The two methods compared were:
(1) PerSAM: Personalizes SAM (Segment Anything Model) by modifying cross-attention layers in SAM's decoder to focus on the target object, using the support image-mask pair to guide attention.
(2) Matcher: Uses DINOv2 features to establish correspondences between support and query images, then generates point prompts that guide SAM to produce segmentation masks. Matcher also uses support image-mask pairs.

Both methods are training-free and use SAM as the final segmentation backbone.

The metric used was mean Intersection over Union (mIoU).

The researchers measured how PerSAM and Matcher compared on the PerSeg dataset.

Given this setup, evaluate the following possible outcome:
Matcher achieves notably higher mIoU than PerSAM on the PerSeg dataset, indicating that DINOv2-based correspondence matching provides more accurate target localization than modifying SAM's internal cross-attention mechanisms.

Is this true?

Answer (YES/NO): YES